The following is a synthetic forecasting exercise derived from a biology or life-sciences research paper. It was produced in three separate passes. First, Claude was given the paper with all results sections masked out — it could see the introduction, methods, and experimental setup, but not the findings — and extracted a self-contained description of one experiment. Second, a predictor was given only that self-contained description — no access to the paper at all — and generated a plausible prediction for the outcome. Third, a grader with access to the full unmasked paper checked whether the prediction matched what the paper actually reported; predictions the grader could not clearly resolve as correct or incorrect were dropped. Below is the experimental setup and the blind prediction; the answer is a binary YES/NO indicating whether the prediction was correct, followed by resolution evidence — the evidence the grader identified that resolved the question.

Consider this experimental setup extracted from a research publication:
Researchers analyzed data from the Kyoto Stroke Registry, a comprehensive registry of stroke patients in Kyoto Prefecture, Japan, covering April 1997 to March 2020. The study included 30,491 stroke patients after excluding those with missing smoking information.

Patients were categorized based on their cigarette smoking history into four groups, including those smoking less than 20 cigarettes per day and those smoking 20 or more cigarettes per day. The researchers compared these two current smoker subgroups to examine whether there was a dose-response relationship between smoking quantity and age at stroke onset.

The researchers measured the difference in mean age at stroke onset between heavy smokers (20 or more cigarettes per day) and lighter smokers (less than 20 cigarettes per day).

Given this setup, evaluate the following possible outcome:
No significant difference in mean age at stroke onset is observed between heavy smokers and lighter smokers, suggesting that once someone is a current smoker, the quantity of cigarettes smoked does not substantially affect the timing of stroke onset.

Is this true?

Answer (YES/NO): NO